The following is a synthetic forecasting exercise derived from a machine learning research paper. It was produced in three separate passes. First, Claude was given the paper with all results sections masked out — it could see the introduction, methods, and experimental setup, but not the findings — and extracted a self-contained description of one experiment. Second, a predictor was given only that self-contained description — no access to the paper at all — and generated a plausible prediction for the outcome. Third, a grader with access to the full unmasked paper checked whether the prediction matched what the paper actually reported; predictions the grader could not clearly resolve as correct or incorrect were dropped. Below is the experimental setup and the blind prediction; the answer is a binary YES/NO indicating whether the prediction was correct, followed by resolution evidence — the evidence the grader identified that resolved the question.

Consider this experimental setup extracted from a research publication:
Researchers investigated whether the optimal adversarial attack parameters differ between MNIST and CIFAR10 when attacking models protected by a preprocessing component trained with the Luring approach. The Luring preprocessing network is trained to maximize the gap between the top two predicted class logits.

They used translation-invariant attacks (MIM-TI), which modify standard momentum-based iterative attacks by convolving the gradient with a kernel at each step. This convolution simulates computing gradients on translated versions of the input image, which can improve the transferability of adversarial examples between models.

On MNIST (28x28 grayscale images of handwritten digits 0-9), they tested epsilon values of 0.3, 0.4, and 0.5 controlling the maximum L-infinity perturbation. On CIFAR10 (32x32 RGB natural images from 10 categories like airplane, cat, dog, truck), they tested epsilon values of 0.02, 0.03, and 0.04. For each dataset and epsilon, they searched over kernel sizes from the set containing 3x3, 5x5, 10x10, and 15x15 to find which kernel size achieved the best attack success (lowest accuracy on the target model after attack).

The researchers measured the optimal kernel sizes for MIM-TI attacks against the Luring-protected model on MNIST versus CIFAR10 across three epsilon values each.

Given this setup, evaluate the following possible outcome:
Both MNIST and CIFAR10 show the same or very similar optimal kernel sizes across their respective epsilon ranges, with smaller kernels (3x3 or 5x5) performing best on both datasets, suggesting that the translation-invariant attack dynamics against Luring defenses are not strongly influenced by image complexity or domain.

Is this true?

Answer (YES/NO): NO